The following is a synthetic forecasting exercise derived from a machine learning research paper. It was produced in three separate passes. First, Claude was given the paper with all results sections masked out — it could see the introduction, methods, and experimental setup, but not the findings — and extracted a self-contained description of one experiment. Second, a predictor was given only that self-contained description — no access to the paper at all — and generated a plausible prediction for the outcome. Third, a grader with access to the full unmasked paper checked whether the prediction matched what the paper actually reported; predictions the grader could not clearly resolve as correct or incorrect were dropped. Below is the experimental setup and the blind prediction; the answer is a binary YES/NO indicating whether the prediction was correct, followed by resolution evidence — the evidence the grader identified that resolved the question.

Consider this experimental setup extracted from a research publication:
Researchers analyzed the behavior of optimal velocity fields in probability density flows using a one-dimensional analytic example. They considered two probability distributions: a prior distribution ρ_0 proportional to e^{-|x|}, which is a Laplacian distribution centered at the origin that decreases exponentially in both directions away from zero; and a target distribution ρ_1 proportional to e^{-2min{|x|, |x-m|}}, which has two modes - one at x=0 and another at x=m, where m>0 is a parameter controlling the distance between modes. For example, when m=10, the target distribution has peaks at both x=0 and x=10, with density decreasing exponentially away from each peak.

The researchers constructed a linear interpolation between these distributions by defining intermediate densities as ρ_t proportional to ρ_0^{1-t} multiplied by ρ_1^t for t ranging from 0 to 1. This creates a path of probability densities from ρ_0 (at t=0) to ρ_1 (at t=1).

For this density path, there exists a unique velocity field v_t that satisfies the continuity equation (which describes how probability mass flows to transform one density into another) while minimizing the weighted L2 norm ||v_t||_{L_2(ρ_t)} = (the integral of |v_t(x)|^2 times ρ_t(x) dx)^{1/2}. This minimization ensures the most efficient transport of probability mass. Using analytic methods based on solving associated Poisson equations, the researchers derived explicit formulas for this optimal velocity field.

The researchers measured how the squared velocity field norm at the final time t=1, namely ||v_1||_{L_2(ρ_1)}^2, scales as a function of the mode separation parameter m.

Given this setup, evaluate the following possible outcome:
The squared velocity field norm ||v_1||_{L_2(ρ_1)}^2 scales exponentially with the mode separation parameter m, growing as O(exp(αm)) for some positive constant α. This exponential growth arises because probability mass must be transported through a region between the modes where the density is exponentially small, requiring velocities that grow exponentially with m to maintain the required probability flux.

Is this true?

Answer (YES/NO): YES